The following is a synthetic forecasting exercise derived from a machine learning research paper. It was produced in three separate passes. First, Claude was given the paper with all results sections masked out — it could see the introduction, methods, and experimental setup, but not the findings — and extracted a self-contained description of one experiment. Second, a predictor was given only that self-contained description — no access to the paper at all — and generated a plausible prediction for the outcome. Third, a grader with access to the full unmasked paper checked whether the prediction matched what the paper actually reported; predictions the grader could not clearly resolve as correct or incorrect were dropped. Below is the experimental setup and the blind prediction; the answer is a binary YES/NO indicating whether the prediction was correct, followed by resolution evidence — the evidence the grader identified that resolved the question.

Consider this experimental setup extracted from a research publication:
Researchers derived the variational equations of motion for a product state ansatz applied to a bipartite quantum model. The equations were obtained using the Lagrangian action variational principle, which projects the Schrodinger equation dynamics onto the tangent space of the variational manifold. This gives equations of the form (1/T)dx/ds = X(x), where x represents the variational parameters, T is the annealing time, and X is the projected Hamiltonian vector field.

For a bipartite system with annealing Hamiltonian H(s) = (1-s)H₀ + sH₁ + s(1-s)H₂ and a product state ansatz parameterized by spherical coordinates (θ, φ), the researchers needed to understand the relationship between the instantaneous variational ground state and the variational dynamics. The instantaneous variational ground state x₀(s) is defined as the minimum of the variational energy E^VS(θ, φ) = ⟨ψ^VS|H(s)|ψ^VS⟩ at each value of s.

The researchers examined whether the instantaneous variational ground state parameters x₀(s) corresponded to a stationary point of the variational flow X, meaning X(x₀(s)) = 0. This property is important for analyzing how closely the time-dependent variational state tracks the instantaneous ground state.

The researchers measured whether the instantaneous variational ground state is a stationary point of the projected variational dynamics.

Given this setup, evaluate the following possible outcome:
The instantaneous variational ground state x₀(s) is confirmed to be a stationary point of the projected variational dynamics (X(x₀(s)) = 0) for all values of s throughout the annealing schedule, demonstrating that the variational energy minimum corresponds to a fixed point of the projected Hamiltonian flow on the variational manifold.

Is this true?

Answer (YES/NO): YES